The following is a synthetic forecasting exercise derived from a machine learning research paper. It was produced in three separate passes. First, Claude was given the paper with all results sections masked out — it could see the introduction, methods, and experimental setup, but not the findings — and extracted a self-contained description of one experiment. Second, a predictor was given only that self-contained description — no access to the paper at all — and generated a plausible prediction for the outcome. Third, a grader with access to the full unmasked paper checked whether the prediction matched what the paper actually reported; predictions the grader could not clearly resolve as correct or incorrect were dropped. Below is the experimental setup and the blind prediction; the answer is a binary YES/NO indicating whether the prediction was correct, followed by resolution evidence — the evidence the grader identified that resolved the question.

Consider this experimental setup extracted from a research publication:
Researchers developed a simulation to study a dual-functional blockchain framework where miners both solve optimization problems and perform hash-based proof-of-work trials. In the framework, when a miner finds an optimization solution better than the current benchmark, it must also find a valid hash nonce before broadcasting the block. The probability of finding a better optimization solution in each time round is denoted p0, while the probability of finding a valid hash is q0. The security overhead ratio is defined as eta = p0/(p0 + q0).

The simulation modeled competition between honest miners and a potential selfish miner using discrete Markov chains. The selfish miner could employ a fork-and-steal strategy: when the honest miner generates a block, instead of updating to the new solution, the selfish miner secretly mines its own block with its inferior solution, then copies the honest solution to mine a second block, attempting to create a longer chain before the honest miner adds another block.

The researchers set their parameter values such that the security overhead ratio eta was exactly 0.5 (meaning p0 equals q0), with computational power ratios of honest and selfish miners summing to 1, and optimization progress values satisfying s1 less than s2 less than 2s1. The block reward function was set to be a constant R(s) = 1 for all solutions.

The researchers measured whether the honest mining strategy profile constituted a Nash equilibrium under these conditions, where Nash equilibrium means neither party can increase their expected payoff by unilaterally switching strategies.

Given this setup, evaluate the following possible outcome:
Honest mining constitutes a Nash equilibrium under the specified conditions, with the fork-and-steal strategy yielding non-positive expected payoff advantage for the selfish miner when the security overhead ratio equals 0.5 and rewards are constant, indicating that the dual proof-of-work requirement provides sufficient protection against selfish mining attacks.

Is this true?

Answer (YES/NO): NO